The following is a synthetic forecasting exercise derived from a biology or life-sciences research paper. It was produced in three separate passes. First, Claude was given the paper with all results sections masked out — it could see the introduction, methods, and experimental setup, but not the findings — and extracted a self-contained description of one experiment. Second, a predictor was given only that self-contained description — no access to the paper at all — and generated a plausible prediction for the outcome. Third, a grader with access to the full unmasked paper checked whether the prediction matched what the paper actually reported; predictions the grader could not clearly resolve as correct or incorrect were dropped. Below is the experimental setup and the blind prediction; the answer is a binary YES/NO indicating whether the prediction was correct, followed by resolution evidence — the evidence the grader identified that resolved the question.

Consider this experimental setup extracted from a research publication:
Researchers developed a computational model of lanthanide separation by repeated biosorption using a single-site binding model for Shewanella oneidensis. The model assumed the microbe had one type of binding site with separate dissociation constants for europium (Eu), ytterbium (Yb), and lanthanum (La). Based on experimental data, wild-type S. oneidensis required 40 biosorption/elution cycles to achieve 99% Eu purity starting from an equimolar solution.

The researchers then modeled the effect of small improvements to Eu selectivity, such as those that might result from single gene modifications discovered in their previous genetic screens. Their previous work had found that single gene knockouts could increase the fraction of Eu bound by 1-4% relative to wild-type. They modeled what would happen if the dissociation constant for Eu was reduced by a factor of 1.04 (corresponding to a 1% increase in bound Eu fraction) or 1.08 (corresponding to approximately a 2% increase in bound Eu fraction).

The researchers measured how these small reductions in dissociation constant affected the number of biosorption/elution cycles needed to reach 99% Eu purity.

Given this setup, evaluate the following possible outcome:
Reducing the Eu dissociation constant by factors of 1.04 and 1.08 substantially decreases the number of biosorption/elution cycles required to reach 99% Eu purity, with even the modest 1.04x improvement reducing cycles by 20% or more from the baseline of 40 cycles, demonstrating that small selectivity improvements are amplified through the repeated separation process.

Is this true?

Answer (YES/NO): NO